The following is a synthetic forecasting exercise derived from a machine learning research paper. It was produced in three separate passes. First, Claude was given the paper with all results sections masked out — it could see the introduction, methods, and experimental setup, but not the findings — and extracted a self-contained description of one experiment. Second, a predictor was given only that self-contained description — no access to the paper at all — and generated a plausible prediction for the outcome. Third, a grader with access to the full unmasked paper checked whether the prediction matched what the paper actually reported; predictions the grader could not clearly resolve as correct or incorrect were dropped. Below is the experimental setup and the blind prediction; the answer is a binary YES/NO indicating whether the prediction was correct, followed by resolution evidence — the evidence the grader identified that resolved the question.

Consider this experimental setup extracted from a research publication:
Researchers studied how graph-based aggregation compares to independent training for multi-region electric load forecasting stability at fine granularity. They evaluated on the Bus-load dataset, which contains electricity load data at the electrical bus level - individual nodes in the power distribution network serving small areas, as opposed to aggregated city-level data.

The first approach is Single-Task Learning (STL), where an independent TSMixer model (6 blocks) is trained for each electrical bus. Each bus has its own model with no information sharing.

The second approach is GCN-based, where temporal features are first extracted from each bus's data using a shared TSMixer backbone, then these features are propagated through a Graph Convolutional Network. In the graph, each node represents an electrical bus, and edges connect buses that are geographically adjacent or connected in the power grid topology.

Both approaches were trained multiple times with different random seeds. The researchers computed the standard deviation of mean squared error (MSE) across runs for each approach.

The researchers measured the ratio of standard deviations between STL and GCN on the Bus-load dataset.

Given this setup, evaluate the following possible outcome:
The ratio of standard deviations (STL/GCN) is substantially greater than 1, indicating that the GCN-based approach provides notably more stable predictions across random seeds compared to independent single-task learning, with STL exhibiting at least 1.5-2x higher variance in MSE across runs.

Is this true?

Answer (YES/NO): YES